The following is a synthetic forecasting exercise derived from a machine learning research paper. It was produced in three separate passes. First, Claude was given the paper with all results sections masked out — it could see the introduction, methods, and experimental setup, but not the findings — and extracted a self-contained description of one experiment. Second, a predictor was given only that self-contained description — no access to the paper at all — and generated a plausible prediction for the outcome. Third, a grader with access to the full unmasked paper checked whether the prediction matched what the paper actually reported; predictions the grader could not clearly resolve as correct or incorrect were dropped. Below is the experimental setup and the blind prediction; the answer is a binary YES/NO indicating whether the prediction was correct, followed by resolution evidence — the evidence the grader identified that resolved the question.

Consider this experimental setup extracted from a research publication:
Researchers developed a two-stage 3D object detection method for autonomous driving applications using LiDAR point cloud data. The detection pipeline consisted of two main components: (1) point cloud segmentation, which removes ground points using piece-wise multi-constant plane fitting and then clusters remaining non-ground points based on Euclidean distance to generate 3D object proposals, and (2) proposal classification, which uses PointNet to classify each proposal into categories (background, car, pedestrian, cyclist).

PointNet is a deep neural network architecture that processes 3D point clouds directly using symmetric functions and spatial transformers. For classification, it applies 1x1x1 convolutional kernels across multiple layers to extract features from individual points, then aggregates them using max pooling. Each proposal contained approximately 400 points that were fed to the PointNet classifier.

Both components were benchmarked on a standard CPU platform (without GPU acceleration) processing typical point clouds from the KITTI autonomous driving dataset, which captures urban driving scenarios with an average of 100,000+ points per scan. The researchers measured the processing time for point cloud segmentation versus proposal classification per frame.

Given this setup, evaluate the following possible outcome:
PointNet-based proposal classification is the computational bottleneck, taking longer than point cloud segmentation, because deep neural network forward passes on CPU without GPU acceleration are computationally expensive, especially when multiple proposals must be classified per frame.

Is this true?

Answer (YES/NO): YES